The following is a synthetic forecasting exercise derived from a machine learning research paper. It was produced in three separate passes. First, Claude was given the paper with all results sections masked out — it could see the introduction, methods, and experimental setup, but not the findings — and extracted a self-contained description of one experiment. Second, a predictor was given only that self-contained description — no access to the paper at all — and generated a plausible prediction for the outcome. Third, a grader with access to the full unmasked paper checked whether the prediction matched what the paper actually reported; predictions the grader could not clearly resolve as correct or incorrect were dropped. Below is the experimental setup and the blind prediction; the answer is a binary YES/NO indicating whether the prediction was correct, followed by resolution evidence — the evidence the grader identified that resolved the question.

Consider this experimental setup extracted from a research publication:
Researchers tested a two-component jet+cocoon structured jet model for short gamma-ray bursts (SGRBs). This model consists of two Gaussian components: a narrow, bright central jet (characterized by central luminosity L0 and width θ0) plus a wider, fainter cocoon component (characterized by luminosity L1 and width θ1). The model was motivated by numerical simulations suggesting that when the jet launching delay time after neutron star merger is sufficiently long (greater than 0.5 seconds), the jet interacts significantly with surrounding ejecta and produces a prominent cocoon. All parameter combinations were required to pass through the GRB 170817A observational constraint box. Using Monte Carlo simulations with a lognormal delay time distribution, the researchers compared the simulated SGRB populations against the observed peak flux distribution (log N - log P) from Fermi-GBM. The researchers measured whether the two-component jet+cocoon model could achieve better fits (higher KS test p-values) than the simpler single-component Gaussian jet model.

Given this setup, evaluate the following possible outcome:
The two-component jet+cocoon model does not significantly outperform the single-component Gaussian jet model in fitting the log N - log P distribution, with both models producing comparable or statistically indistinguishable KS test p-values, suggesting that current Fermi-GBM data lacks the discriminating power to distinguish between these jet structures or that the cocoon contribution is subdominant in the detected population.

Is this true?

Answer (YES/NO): NO